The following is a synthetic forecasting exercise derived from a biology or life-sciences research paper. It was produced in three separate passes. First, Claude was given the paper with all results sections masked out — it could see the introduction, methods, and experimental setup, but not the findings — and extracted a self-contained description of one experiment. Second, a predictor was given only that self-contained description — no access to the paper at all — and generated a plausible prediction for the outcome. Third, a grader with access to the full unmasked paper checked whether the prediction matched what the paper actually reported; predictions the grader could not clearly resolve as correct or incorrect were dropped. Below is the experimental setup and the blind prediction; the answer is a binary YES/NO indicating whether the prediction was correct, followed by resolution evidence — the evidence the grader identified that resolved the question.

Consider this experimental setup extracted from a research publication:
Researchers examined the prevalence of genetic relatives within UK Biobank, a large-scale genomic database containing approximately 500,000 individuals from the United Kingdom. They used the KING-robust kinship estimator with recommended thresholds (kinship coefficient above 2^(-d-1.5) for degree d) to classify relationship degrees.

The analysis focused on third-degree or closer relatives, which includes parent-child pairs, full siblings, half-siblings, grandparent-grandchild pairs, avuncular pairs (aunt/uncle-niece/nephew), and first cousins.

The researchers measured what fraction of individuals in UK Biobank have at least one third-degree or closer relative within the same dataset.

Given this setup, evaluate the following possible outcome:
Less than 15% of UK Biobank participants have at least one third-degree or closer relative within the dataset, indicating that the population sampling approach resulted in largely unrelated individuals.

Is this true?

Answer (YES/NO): NO